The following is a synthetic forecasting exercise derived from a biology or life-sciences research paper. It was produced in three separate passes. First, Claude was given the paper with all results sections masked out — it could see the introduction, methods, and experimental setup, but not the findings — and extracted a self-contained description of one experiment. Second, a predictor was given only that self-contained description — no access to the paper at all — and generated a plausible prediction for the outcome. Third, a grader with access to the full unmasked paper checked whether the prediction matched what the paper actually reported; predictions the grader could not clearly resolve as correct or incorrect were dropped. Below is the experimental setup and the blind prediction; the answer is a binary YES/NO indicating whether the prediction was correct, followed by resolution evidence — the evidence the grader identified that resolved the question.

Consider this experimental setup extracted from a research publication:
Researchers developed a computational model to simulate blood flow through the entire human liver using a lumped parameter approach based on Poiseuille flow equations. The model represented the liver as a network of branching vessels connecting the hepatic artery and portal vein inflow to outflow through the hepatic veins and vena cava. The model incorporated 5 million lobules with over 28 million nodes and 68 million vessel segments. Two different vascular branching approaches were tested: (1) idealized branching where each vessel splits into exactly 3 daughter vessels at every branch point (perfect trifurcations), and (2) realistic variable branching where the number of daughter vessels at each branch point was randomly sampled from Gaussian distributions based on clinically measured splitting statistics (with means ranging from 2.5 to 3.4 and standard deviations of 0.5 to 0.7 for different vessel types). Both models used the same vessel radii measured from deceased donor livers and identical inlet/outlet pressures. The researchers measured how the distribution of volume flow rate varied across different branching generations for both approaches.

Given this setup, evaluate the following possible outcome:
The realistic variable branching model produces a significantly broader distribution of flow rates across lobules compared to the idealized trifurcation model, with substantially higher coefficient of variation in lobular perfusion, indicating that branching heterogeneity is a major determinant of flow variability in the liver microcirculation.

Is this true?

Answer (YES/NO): YES